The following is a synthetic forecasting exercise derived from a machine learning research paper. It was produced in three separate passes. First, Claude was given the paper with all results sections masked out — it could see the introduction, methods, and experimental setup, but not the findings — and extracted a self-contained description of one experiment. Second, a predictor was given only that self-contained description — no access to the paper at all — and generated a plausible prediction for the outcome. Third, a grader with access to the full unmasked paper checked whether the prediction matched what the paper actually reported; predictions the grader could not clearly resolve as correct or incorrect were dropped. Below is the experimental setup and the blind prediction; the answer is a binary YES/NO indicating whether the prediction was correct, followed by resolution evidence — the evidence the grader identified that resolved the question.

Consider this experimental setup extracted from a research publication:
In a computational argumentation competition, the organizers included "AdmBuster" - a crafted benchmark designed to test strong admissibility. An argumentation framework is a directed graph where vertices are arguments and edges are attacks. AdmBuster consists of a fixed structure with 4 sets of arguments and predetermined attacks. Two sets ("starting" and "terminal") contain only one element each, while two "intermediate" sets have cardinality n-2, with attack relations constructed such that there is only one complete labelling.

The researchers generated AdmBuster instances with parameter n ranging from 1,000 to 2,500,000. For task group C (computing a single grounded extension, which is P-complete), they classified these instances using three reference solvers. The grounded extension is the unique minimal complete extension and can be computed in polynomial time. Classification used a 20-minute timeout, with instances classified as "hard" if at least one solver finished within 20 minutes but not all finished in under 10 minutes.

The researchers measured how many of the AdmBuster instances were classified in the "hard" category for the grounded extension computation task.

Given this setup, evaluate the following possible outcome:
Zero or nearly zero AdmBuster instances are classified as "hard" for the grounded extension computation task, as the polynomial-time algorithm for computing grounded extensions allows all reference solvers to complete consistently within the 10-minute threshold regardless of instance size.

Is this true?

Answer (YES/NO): NO